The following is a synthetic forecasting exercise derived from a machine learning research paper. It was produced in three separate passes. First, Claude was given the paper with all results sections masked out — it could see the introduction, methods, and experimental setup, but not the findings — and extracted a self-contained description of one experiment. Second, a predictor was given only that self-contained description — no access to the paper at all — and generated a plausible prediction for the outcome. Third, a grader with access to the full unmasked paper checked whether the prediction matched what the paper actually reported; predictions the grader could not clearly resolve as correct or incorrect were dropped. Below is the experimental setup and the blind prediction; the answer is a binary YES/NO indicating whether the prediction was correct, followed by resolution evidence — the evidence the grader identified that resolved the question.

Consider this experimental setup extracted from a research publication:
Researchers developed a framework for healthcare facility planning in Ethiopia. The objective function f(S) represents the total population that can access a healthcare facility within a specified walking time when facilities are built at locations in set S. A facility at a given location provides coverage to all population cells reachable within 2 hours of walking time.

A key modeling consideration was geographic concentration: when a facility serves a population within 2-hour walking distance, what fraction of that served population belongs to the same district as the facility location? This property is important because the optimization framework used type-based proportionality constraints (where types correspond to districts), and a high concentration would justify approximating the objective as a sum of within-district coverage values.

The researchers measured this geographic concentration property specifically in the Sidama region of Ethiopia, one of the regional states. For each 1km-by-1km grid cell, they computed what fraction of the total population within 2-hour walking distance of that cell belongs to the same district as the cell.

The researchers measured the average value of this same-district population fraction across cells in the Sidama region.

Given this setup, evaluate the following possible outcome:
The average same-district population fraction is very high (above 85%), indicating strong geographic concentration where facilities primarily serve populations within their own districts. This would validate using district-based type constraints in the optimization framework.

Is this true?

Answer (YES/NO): NO